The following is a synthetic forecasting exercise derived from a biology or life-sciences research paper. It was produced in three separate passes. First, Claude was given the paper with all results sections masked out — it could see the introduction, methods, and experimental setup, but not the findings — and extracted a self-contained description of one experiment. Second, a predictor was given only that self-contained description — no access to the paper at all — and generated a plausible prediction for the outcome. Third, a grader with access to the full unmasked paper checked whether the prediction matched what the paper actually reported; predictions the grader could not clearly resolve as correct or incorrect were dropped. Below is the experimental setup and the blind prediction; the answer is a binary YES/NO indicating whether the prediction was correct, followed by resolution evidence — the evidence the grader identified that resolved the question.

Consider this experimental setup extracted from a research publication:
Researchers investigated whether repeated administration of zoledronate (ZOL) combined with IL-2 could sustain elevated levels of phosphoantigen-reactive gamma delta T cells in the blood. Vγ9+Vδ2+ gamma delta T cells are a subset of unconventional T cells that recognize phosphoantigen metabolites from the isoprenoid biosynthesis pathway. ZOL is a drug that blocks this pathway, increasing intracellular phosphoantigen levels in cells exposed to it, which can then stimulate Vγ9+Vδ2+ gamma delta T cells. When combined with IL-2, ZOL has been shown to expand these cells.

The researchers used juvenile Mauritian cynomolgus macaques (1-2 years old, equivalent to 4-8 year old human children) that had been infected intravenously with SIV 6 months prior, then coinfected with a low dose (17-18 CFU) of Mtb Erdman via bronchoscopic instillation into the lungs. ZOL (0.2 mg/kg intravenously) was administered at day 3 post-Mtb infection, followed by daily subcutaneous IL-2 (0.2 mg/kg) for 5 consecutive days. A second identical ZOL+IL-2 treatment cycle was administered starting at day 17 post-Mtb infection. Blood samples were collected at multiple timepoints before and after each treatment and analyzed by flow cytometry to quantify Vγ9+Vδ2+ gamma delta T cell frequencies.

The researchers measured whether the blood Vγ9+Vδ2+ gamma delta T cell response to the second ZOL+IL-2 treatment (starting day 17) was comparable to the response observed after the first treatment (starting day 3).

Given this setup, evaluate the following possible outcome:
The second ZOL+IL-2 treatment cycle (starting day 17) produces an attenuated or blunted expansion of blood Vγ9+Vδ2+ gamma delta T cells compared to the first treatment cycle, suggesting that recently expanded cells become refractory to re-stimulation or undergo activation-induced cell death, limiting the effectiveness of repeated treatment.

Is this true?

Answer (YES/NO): YES